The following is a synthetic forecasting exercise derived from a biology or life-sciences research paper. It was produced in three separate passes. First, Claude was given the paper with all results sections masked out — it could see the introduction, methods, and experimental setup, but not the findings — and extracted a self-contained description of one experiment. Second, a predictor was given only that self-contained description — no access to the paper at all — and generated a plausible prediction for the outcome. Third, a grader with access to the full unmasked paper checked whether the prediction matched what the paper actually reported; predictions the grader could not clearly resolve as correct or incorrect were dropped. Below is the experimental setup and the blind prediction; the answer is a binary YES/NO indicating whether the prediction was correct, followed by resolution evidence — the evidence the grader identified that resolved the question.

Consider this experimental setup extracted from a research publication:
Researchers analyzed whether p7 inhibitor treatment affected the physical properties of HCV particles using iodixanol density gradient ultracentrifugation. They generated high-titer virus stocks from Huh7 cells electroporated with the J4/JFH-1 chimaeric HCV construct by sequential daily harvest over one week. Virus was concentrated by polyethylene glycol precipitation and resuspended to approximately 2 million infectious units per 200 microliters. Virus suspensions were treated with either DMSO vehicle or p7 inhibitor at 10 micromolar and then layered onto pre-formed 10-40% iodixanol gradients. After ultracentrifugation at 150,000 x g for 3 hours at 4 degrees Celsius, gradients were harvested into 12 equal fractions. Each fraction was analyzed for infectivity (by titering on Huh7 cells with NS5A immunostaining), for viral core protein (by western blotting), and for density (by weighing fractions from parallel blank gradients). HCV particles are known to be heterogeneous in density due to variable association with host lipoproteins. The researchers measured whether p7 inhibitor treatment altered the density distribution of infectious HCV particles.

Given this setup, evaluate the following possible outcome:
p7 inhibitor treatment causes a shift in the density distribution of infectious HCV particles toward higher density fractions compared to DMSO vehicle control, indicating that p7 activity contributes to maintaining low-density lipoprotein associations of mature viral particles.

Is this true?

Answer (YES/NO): NO